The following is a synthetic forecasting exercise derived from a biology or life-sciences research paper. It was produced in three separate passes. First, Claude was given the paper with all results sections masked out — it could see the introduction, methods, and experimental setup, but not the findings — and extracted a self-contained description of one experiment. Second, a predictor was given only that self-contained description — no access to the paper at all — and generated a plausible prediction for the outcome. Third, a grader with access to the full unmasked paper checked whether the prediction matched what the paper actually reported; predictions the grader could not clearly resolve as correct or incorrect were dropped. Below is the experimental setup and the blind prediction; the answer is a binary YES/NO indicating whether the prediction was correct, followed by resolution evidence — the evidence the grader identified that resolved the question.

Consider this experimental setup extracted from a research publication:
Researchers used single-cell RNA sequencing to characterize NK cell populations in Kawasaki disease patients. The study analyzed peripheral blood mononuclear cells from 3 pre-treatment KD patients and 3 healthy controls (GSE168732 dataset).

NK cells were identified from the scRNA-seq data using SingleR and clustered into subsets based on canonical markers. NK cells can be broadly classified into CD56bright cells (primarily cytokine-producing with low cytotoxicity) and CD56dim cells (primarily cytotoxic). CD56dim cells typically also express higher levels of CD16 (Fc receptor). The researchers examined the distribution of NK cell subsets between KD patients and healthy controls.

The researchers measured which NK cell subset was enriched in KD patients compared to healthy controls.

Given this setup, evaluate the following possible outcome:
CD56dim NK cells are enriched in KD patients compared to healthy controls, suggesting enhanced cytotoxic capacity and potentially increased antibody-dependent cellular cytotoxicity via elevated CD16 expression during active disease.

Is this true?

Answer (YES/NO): NO